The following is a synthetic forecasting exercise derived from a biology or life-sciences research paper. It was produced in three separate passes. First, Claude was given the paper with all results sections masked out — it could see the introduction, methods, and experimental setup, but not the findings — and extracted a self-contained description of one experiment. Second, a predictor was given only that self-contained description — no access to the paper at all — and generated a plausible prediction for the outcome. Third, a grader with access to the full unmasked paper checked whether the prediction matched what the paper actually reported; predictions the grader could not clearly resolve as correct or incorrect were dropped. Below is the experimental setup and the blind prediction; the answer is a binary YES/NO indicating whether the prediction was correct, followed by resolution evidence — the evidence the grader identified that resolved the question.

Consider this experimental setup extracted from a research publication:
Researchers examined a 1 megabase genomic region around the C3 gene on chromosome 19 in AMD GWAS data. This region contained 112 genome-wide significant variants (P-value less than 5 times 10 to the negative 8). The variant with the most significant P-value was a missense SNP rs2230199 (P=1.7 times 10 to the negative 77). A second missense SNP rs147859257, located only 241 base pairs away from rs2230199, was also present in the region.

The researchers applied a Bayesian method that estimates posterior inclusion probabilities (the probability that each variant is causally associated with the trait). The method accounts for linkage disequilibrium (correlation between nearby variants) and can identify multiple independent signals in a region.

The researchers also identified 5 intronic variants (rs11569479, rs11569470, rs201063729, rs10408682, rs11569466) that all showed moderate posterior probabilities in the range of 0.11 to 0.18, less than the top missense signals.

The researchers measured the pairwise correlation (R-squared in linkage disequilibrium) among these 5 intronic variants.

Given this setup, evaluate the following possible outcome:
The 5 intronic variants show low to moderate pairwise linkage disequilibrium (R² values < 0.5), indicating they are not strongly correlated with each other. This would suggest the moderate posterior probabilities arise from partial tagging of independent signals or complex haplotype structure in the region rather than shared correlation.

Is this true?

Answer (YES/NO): NO